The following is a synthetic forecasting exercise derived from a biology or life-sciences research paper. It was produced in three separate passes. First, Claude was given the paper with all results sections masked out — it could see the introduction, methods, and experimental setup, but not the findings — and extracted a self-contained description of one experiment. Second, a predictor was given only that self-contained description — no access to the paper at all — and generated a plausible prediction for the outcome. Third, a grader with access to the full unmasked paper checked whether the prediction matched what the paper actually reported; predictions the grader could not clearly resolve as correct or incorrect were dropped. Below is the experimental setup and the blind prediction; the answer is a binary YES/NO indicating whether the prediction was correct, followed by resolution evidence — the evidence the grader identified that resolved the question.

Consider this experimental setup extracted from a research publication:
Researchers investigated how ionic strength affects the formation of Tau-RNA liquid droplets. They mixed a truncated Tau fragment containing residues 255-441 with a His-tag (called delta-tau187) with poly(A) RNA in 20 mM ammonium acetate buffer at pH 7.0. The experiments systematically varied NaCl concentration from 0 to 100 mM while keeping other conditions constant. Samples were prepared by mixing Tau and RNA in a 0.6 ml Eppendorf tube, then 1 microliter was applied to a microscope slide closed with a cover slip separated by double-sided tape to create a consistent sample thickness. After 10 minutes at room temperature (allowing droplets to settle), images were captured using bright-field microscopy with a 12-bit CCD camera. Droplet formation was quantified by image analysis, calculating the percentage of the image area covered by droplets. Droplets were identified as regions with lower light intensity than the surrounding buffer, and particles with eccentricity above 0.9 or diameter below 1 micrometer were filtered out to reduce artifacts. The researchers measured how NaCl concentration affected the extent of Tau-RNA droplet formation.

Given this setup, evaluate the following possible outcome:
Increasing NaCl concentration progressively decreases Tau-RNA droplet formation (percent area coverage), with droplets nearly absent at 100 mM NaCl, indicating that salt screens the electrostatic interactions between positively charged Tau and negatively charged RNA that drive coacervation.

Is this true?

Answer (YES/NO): YES